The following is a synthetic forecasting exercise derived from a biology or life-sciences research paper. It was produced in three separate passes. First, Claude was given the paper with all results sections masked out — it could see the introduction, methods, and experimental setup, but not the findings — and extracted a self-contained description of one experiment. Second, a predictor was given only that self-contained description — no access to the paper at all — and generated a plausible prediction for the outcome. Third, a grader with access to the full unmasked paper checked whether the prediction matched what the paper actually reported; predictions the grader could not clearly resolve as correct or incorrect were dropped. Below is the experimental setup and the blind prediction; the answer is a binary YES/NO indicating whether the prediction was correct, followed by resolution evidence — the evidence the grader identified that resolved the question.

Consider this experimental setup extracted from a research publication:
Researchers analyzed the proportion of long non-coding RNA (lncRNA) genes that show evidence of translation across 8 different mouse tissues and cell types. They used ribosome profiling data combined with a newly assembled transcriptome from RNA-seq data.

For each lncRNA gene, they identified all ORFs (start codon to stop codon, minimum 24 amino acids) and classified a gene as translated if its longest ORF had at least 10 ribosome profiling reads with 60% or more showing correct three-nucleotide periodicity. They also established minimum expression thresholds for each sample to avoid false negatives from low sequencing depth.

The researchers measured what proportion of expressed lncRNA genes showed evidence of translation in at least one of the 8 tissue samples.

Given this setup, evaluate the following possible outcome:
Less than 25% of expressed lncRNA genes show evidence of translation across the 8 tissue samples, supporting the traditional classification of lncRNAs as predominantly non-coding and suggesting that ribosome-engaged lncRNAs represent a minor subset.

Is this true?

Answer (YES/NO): YES